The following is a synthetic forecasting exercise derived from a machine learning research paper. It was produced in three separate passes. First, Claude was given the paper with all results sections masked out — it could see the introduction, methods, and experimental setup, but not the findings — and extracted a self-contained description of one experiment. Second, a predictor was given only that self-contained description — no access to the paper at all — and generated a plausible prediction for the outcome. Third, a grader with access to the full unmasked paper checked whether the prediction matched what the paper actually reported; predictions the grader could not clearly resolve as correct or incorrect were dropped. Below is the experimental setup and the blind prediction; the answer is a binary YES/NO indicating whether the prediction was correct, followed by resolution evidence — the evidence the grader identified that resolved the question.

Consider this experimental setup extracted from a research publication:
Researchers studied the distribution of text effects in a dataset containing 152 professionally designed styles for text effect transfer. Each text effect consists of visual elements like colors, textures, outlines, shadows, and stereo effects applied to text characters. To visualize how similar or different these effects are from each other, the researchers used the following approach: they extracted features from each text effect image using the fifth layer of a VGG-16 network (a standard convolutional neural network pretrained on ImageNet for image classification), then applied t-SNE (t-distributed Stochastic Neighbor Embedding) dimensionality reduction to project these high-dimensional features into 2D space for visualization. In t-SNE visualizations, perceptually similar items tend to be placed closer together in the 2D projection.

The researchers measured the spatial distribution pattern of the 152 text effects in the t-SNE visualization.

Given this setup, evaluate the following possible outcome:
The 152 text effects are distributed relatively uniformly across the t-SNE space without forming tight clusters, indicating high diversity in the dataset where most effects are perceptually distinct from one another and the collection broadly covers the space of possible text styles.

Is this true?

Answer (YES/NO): YES